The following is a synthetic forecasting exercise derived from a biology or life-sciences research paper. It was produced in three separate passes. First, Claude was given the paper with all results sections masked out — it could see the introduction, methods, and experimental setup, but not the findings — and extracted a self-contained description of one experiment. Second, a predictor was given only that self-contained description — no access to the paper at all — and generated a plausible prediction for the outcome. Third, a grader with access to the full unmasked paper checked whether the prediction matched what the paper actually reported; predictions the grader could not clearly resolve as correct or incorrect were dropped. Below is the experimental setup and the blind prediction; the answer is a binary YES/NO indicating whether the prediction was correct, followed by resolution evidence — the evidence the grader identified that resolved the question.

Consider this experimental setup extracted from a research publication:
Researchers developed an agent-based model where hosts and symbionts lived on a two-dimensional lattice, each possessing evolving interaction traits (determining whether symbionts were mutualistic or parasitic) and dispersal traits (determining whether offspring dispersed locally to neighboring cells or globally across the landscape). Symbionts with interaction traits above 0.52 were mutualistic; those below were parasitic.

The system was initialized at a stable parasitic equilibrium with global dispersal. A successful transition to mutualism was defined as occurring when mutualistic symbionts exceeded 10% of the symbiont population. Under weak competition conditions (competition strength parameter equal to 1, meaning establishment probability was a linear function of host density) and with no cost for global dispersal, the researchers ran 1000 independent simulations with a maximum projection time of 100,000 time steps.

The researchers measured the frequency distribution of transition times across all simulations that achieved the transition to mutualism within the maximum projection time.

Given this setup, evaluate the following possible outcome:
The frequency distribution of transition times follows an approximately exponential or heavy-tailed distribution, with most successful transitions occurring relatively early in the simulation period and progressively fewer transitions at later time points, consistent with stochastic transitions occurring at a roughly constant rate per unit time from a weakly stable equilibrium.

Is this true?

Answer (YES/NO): NO